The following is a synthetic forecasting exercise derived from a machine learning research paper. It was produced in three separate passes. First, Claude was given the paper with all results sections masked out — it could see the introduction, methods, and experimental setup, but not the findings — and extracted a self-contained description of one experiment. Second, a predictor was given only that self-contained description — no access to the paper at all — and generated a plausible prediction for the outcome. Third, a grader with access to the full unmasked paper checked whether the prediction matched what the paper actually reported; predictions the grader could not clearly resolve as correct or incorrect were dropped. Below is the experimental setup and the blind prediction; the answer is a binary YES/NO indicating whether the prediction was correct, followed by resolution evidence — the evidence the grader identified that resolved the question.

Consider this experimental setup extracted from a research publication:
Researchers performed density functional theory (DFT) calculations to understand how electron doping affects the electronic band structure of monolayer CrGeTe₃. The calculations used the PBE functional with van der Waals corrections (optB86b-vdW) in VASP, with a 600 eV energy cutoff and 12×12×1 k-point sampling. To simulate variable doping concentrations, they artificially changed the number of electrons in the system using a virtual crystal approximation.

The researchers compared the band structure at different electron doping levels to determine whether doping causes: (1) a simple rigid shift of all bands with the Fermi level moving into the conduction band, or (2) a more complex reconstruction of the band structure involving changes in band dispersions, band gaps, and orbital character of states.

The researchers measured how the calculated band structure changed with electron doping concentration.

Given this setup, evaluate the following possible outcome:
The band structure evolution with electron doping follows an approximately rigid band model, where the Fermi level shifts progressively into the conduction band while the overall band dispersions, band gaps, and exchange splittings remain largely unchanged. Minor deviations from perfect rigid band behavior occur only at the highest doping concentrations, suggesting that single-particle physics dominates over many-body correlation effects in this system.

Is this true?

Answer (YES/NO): YES